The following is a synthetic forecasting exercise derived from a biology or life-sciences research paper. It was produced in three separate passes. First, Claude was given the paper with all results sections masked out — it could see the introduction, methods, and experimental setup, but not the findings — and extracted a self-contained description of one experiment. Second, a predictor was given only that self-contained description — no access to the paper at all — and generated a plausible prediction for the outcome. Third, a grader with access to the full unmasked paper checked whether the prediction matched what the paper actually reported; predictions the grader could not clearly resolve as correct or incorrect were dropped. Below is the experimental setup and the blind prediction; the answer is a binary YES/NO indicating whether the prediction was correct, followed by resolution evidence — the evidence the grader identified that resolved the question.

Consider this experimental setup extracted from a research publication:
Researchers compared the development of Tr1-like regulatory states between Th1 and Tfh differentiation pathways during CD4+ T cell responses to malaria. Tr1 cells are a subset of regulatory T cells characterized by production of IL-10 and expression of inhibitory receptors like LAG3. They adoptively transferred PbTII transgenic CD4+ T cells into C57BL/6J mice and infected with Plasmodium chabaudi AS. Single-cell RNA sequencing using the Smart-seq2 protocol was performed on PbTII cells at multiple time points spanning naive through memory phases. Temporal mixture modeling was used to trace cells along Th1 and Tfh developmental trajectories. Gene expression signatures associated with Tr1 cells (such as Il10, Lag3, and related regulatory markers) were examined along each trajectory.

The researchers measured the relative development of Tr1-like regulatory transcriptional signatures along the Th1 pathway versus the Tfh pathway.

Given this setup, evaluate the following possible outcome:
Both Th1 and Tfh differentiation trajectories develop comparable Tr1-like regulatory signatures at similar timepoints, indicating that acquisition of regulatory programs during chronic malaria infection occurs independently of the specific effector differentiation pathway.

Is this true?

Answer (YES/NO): NO